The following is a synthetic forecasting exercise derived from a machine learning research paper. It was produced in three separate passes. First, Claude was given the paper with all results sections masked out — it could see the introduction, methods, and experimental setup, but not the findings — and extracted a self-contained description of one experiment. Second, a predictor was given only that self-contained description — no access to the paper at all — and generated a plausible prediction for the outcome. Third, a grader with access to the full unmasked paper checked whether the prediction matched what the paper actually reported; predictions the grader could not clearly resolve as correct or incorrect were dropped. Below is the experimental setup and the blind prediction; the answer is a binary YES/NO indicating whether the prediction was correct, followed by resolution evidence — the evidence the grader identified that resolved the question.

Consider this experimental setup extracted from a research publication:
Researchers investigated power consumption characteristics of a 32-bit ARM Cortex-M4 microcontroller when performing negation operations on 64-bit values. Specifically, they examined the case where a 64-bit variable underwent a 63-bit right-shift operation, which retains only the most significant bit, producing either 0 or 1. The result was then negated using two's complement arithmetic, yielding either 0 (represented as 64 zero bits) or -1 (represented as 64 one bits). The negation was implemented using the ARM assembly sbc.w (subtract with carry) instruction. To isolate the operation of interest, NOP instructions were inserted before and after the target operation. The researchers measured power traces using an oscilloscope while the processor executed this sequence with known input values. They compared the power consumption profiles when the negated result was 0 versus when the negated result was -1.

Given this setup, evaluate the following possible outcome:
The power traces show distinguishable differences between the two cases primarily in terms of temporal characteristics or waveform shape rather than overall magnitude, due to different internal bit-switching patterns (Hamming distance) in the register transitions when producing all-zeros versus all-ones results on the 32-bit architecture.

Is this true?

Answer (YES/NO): NO